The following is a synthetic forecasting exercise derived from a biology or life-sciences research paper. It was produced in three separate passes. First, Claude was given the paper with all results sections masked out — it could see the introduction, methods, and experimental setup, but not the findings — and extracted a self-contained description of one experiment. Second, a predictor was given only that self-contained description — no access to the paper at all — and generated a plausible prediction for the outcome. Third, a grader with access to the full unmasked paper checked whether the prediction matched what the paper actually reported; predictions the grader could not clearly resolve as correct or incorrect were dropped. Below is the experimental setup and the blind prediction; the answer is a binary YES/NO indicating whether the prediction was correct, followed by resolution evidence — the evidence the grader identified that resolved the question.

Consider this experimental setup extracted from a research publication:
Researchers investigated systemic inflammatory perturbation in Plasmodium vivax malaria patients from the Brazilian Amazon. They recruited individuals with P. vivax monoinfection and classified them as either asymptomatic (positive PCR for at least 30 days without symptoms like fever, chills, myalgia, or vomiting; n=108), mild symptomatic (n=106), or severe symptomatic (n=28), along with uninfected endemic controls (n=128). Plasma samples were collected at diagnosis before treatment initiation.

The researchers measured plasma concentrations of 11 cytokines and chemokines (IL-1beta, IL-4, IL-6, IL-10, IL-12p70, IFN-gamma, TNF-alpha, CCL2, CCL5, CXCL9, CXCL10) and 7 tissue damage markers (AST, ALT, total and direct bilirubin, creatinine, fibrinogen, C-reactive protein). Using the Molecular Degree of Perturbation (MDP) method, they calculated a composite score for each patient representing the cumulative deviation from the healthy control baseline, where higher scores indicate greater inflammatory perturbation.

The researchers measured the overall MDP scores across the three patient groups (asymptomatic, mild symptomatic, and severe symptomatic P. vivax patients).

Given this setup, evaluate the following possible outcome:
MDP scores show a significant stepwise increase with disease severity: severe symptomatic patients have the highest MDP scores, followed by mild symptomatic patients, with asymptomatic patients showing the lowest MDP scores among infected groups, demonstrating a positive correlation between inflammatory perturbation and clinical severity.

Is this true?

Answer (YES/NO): NO